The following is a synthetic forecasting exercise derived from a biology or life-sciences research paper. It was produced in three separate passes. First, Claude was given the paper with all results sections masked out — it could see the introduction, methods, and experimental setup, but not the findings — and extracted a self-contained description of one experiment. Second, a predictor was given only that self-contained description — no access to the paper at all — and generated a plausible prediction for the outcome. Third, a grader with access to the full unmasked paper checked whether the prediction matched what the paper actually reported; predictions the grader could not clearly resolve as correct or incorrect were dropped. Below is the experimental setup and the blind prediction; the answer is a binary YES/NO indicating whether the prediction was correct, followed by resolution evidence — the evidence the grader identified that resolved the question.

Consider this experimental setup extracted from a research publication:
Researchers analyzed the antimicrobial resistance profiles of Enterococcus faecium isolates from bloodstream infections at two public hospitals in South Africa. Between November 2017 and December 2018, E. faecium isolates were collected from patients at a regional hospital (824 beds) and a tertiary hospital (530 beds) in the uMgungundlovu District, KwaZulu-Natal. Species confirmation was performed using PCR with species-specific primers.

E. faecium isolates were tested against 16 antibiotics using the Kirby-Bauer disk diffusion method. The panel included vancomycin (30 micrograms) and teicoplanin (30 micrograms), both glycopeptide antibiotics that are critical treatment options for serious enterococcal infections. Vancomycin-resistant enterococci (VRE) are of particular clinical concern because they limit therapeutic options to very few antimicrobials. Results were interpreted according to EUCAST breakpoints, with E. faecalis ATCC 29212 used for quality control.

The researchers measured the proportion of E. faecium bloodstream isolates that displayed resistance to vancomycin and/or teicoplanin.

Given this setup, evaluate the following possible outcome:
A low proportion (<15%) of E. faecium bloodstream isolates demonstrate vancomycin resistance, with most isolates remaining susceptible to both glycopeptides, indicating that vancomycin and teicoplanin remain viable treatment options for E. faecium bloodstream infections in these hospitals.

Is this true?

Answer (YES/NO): NO